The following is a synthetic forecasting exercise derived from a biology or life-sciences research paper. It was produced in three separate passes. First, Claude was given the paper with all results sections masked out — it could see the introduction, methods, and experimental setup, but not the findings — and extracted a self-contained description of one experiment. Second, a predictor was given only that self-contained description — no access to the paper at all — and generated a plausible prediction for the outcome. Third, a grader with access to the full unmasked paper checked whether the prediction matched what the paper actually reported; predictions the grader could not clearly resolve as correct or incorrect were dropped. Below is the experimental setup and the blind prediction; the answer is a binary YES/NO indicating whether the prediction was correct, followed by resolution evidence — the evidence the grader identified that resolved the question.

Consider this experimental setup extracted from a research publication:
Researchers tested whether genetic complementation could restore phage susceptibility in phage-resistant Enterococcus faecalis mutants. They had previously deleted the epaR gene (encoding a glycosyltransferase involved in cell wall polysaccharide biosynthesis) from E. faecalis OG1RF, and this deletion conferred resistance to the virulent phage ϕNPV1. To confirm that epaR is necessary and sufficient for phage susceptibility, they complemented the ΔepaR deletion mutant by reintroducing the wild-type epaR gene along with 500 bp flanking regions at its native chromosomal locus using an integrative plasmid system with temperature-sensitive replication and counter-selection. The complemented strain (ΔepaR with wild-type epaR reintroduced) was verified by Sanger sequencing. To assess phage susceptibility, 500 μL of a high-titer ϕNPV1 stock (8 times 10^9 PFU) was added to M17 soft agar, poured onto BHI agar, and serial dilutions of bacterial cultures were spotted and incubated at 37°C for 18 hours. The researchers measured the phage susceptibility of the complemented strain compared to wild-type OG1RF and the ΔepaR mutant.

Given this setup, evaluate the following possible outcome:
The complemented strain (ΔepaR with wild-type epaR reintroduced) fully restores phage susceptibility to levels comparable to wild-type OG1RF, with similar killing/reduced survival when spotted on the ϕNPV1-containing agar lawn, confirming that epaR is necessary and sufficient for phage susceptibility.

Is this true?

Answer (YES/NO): YES